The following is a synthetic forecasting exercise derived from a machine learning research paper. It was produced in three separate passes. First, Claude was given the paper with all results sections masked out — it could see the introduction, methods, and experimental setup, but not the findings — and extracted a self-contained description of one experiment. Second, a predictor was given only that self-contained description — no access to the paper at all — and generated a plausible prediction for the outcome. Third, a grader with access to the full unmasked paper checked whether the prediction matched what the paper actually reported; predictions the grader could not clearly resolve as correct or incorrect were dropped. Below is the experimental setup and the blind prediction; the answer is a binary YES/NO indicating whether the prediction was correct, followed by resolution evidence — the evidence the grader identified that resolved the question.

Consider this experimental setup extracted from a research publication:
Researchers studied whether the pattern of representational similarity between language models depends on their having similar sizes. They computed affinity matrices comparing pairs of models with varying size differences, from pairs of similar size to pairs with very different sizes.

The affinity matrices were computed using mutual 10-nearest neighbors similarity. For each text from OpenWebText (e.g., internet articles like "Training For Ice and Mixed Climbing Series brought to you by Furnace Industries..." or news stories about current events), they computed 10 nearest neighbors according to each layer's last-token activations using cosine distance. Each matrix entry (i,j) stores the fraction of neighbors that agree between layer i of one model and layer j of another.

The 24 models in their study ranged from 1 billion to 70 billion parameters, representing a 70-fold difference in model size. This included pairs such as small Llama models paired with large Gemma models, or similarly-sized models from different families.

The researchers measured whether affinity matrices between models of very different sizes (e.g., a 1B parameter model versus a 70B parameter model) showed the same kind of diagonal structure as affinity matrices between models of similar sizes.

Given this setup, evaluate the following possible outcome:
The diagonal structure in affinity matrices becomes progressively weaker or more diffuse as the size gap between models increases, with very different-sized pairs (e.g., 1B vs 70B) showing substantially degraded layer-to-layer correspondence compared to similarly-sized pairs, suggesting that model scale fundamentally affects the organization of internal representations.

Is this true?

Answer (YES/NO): NO